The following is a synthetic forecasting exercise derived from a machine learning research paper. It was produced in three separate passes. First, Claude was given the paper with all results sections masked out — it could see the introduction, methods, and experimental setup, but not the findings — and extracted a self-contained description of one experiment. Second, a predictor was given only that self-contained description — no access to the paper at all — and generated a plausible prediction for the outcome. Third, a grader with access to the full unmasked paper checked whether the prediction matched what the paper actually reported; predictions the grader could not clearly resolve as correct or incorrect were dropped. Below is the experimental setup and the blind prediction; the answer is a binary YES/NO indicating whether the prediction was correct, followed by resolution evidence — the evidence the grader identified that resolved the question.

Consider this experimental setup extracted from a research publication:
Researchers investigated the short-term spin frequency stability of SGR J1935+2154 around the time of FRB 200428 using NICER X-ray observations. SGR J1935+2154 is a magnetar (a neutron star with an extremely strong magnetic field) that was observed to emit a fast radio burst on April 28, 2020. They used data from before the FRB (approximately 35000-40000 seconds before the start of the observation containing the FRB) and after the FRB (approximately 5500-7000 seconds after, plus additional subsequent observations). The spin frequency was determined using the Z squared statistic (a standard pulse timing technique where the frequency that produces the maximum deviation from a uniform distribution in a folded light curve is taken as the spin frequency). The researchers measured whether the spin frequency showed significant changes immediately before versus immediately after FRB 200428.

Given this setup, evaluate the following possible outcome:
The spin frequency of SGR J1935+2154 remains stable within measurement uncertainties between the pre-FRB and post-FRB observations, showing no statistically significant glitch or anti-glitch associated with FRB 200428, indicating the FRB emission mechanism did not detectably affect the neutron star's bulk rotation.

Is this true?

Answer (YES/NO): YES